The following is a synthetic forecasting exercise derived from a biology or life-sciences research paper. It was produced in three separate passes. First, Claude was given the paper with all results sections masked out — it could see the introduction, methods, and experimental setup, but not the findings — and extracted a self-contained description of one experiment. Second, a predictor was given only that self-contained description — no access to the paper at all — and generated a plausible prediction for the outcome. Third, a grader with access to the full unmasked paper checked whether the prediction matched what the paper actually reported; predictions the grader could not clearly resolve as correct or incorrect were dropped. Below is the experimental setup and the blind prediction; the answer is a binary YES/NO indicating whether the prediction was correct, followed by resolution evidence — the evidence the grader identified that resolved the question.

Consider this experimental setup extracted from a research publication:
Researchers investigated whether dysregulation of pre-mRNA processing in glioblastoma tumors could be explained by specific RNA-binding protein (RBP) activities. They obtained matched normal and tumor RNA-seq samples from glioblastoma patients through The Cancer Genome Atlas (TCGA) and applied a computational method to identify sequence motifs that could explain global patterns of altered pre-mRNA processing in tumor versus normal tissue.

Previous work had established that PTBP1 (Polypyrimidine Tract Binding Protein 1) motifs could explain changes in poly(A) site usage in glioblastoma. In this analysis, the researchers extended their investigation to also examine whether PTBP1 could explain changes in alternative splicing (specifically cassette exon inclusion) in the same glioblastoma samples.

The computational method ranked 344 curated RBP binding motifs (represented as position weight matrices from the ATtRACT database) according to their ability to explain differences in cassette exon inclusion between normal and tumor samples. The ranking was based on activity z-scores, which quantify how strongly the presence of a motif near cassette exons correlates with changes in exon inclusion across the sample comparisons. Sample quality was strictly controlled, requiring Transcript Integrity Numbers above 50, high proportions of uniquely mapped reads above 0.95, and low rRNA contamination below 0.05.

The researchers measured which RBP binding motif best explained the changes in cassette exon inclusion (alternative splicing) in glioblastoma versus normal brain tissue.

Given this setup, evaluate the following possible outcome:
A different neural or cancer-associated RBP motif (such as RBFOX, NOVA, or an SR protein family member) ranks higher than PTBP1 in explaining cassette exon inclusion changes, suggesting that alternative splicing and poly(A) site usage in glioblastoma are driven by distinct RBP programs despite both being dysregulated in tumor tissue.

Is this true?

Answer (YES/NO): NO